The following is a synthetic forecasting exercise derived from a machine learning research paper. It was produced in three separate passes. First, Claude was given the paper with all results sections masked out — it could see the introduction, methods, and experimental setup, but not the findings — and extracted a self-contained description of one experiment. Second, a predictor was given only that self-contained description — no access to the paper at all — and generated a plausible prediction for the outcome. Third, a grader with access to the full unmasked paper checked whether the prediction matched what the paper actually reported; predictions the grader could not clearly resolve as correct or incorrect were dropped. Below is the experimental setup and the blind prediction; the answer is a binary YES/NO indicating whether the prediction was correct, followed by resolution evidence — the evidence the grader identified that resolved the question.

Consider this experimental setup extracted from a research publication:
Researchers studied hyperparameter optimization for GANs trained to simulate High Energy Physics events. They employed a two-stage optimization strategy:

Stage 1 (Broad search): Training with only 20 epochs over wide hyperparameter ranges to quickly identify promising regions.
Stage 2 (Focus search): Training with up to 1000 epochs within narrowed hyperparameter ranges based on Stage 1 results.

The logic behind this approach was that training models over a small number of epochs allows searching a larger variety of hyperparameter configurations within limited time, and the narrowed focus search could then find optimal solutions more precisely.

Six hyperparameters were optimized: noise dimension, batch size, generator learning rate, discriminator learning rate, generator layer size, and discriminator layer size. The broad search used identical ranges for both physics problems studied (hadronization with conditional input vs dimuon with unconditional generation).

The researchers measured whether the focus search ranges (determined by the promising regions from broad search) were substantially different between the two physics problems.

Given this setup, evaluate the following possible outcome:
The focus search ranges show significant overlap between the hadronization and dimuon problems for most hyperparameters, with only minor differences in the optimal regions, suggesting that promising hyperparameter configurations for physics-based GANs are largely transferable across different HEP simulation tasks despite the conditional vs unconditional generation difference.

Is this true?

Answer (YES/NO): NO